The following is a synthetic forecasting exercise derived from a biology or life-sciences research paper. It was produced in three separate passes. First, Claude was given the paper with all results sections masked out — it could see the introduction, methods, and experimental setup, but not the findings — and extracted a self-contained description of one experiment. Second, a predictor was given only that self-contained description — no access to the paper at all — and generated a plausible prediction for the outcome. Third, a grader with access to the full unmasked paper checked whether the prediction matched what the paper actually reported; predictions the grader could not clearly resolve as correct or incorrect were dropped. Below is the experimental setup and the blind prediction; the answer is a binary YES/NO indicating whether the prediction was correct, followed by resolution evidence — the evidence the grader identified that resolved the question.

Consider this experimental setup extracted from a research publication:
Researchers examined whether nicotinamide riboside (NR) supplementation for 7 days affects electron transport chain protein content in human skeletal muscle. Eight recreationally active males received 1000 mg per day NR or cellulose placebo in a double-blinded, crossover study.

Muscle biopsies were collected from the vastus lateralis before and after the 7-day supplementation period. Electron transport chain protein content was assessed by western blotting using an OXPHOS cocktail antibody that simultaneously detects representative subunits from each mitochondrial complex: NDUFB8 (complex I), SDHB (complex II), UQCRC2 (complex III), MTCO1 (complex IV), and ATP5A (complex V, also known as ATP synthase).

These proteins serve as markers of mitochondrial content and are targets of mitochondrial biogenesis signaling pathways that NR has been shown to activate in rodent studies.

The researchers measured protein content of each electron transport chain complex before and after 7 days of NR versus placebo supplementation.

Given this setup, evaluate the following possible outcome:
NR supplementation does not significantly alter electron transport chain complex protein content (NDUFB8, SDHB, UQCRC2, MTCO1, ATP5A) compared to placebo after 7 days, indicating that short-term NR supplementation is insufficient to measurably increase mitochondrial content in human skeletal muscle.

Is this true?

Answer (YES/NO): YES